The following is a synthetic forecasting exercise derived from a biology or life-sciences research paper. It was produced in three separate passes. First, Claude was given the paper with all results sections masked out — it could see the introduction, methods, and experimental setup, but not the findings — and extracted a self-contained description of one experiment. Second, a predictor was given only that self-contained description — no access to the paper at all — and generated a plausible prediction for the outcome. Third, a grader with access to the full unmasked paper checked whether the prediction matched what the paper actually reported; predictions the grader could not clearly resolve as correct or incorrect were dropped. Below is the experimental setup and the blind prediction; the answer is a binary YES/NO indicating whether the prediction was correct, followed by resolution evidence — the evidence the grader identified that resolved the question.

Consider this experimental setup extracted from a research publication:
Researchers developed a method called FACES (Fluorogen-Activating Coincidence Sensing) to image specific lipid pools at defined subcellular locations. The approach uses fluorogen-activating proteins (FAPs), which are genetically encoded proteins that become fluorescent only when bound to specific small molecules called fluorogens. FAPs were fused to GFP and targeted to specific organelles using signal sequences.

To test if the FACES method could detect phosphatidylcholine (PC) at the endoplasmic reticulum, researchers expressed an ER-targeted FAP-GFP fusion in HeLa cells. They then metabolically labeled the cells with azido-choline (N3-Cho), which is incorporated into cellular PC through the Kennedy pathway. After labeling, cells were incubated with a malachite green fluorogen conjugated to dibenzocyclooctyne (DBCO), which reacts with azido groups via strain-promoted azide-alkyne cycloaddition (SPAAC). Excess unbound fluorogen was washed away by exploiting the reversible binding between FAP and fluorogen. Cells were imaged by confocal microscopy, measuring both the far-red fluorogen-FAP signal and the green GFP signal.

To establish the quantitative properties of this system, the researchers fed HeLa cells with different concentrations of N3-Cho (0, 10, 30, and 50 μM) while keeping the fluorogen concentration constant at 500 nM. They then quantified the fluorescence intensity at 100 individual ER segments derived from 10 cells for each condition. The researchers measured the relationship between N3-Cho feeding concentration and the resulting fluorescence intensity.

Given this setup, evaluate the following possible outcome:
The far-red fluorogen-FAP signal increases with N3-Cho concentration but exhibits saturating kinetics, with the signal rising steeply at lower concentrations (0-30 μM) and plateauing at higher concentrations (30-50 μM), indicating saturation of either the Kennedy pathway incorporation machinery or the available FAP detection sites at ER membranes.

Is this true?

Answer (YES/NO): NO